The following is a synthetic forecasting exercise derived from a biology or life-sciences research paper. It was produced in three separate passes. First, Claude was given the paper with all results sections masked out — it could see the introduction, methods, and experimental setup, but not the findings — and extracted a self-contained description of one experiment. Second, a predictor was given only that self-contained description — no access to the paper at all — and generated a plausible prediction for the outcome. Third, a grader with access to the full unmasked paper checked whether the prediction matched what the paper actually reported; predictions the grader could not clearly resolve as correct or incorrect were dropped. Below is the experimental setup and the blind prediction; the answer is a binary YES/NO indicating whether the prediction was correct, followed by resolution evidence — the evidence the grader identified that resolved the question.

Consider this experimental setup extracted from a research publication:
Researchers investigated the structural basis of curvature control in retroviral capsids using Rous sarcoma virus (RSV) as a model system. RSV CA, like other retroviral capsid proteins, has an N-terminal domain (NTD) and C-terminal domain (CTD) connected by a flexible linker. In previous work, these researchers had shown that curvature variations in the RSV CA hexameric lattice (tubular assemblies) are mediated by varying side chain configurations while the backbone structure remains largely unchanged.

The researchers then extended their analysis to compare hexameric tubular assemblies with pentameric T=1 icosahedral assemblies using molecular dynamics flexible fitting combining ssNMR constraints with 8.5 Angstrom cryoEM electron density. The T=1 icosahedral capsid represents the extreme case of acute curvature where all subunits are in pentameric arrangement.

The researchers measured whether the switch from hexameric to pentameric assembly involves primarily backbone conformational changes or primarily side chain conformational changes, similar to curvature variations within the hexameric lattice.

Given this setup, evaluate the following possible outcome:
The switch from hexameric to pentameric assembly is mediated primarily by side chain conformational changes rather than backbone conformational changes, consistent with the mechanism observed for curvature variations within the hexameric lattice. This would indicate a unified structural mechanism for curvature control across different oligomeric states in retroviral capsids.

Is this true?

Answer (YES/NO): NO